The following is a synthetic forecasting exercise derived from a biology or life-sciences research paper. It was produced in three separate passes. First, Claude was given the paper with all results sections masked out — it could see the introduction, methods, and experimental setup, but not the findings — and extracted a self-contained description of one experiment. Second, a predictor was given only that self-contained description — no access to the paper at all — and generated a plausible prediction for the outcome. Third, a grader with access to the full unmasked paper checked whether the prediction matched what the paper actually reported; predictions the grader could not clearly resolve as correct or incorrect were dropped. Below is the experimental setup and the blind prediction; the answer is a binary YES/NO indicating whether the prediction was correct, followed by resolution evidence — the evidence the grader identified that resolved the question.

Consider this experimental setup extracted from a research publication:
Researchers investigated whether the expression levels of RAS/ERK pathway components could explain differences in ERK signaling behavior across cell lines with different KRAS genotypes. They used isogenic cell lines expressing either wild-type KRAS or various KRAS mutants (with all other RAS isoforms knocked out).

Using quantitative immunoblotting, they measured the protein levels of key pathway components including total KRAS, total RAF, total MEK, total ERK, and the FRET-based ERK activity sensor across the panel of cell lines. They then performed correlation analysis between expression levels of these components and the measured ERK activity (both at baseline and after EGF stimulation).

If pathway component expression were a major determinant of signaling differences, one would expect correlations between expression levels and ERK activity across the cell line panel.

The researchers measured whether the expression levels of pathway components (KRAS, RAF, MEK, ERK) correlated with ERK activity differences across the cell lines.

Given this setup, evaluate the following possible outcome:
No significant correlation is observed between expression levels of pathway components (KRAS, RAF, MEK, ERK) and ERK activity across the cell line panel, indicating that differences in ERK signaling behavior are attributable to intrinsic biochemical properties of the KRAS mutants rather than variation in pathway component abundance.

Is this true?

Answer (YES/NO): NO